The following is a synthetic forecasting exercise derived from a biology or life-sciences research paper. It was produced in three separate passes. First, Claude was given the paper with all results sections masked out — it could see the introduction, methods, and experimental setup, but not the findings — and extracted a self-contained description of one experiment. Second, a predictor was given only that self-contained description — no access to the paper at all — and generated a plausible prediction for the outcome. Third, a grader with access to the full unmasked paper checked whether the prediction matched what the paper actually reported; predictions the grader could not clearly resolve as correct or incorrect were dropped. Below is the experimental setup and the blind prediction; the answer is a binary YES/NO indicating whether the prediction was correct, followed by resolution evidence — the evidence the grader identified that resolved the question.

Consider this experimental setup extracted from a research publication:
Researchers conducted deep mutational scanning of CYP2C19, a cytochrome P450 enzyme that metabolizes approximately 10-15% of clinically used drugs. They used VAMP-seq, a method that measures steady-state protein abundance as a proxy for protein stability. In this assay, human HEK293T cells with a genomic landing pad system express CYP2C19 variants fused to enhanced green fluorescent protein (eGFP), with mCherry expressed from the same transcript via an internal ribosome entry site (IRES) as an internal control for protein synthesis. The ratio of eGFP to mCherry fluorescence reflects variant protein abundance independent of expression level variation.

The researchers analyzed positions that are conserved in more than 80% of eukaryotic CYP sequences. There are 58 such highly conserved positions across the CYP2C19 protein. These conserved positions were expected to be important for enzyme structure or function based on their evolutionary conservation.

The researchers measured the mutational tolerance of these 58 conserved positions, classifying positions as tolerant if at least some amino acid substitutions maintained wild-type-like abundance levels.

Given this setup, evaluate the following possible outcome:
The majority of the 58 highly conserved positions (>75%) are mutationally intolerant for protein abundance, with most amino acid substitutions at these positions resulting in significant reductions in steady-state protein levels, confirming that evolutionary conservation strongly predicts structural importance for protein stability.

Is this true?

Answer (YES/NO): YES